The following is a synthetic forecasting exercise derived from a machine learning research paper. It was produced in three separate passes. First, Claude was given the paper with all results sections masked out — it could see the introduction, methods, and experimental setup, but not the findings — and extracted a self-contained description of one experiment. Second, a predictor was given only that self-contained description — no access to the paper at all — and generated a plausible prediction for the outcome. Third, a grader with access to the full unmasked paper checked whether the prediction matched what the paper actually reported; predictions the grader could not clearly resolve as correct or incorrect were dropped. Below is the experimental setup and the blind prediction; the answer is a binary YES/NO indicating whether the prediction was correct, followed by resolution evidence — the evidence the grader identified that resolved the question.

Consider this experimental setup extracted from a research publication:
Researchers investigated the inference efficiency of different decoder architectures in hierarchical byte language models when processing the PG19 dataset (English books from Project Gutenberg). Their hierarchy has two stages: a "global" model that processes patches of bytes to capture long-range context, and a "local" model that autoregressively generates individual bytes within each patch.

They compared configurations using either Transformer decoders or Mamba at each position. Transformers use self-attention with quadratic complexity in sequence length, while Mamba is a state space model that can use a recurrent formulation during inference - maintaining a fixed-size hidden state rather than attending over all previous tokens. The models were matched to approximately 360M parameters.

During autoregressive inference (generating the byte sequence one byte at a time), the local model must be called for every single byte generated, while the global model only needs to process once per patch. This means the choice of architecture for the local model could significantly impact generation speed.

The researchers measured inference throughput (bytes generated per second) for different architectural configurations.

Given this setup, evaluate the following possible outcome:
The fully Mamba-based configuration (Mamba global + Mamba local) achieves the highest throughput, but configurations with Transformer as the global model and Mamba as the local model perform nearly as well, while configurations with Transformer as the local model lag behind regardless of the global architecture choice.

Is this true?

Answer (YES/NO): NO